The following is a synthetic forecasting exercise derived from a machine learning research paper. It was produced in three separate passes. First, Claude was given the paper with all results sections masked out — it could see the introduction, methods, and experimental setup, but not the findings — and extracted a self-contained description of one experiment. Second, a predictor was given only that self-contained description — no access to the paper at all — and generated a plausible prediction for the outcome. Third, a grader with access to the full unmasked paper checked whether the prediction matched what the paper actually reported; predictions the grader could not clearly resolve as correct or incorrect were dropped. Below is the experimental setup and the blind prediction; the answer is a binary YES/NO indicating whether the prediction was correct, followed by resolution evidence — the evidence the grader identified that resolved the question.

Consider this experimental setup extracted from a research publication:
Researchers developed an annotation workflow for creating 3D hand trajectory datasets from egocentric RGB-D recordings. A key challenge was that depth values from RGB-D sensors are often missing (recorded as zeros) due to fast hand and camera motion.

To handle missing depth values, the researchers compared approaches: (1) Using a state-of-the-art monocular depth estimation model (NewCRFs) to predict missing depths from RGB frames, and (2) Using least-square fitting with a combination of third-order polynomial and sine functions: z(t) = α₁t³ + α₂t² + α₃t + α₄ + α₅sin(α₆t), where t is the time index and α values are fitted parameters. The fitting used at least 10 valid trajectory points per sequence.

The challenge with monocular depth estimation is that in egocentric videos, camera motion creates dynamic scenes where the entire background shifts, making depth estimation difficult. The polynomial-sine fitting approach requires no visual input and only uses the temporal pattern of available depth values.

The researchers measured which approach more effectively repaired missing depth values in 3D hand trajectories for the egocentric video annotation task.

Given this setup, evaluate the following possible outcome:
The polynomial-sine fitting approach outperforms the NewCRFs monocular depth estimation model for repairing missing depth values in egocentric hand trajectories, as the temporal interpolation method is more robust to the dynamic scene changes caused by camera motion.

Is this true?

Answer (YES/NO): YES